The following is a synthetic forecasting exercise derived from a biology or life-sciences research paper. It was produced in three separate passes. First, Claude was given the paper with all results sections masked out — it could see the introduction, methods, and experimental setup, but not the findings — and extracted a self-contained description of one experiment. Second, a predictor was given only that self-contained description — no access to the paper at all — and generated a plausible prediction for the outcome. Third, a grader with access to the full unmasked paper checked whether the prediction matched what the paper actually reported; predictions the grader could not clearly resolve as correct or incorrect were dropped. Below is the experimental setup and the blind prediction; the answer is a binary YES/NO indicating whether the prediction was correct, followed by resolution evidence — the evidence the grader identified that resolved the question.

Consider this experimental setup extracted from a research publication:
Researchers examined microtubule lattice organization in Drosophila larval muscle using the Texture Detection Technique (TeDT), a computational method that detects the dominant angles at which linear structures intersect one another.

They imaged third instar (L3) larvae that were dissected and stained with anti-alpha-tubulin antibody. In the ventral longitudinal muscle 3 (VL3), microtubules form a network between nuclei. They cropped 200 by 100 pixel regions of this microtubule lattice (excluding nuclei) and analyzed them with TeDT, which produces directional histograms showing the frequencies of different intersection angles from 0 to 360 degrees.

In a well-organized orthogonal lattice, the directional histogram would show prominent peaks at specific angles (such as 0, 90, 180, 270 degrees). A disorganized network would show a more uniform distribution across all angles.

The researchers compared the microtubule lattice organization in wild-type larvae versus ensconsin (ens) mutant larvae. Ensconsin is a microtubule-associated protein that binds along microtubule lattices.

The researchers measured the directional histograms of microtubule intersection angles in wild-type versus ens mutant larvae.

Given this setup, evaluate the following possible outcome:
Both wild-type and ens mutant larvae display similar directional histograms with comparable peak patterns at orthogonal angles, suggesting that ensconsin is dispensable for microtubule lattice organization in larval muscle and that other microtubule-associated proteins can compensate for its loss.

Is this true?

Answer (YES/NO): NO